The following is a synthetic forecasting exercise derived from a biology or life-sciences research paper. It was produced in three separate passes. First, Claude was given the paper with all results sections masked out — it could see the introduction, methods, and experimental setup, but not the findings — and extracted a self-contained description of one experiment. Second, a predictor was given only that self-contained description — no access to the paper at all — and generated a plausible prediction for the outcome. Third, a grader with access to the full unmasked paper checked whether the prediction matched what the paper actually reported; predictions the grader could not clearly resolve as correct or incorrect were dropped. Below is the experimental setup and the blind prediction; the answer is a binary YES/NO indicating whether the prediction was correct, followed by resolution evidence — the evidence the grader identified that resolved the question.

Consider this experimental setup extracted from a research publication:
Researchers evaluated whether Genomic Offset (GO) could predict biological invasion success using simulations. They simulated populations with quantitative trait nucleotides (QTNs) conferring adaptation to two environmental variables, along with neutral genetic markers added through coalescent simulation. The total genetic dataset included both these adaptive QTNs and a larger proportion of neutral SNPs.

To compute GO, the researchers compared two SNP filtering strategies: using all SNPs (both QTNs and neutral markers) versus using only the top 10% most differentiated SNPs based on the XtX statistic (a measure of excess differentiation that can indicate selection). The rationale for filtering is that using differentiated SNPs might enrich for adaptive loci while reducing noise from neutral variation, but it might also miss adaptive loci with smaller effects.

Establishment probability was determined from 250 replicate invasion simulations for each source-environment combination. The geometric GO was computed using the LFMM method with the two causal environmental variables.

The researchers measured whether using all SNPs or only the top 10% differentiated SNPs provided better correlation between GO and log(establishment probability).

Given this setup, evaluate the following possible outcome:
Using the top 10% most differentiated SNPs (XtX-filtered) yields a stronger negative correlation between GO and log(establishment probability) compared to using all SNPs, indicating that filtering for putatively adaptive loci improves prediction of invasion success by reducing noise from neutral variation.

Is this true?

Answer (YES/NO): NO